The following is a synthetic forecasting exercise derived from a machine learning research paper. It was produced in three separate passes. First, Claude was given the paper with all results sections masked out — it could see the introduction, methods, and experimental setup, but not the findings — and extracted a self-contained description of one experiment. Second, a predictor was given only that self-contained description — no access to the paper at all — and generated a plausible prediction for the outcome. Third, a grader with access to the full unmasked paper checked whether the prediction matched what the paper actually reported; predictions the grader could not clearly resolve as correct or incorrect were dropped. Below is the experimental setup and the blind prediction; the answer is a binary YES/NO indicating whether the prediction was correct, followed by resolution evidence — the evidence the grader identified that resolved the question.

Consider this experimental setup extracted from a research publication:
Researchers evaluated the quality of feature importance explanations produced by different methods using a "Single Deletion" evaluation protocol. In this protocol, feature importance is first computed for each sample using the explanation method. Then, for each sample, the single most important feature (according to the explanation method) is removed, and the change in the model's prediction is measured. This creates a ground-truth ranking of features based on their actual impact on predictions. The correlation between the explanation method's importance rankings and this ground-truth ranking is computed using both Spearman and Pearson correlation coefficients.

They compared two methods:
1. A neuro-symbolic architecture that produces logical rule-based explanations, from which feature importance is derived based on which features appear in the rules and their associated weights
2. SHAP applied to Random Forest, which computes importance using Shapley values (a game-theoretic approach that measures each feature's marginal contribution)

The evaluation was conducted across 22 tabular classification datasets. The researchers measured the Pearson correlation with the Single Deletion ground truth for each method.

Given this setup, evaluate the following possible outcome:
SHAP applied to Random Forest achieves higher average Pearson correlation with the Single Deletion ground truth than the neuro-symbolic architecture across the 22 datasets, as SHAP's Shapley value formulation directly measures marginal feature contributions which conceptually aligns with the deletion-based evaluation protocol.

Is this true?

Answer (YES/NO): YES